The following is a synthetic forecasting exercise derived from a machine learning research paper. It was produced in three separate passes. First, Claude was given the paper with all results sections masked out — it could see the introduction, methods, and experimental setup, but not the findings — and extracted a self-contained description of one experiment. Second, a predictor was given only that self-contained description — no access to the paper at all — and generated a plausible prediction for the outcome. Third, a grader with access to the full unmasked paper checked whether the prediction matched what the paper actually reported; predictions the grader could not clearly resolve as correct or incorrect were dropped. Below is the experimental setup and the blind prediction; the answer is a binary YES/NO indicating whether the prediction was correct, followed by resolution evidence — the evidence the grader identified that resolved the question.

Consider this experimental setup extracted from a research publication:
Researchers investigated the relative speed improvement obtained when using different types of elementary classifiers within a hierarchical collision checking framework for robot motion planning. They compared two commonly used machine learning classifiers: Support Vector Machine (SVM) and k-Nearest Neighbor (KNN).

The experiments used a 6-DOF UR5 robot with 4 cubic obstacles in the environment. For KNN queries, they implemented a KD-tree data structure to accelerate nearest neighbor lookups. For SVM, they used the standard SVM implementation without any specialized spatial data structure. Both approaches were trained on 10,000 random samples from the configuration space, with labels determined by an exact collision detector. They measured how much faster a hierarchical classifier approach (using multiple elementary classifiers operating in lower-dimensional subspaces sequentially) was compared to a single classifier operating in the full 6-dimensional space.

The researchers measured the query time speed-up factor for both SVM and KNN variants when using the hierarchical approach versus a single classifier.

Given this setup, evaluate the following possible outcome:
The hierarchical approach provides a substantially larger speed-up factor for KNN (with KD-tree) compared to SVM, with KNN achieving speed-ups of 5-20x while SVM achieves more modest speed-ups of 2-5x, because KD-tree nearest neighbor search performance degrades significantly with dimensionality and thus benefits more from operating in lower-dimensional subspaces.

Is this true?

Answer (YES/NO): NO